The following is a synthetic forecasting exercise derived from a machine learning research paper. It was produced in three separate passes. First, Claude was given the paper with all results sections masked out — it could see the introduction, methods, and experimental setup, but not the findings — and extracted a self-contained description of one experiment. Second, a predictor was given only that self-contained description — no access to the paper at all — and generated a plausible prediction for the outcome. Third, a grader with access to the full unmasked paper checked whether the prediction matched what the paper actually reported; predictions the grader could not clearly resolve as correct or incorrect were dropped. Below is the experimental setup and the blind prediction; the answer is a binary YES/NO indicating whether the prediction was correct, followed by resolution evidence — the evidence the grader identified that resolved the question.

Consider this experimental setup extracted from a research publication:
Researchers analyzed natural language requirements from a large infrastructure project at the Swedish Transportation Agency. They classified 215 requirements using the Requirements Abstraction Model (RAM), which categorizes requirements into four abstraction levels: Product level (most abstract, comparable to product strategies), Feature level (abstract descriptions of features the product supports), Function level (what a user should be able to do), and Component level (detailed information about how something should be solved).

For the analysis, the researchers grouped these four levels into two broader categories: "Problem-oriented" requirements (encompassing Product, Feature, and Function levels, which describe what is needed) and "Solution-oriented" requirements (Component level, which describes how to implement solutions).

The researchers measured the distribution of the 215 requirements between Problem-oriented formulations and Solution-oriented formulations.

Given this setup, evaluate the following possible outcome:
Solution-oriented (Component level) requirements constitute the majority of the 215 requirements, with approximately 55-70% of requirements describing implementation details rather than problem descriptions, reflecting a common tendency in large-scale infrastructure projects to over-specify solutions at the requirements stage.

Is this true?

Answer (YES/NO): NO